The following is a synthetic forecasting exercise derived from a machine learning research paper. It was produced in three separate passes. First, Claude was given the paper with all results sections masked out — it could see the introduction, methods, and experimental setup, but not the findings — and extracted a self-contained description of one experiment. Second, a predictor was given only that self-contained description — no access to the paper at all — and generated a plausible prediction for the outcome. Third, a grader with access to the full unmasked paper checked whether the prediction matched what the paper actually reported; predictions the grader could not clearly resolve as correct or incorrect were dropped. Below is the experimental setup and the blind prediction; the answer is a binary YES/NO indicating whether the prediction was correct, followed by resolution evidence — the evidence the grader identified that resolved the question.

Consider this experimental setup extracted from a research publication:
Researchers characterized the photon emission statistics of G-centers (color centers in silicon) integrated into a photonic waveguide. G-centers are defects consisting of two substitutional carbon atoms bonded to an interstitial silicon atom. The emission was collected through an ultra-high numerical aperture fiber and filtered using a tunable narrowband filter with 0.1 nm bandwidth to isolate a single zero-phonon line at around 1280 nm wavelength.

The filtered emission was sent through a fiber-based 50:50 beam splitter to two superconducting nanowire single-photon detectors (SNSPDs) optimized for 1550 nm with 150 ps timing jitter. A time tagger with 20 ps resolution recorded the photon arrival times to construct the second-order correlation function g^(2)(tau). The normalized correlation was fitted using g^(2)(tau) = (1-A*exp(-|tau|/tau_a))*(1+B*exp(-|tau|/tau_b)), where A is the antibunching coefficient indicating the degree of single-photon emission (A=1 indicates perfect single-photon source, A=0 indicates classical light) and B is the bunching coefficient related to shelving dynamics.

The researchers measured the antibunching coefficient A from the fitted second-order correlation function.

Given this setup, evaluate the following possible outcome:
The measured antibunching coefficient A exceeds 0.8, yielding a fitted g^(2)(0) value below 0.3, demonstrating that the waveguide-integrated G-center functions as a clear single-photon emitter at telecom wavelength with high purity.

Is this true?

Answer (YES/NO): YES